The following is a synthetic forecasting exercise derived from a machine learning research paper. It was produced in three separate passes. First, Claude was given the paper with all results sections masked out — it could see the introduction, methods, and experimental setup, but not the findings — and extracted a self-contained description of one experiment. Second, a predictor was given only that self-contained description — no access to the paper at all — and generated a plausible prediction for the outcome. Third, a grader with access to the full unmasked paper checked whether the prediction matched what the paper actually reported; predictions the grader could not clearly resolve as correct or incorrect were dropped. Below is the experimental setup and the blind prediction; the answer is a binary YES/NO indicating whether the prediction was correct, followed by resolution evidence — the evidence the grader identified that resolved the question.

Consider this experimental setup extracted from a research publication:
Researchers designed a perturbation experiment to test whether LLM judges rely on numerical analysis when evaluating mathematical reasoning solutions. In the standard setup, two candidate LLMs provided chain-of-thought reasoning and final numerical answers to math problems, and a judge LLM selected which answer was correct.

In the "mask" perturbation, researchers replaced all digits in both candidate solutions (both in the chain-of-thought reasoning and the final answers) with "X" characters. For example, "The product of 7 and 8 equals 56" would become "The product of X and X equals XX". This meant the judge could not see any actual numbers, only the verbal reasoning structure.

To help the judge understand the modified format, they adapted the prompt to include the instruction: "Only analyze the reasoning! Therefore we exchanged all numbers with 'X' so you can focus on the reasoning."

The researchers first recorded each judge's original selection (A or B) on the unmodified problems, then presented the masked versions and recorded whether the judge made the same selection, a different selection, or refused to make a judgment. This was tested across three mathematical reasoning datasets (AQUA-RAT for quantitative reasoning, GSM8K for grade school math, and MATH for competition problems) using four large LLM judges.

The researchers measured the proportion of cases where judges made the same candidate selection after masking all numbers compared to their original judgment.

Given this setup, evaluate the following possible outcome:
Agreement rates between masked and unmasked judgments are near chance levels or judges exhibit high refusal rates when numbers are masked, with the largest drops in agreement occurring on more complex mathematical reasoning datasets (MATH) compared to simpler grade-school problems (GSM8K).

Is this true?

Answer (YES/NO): NO